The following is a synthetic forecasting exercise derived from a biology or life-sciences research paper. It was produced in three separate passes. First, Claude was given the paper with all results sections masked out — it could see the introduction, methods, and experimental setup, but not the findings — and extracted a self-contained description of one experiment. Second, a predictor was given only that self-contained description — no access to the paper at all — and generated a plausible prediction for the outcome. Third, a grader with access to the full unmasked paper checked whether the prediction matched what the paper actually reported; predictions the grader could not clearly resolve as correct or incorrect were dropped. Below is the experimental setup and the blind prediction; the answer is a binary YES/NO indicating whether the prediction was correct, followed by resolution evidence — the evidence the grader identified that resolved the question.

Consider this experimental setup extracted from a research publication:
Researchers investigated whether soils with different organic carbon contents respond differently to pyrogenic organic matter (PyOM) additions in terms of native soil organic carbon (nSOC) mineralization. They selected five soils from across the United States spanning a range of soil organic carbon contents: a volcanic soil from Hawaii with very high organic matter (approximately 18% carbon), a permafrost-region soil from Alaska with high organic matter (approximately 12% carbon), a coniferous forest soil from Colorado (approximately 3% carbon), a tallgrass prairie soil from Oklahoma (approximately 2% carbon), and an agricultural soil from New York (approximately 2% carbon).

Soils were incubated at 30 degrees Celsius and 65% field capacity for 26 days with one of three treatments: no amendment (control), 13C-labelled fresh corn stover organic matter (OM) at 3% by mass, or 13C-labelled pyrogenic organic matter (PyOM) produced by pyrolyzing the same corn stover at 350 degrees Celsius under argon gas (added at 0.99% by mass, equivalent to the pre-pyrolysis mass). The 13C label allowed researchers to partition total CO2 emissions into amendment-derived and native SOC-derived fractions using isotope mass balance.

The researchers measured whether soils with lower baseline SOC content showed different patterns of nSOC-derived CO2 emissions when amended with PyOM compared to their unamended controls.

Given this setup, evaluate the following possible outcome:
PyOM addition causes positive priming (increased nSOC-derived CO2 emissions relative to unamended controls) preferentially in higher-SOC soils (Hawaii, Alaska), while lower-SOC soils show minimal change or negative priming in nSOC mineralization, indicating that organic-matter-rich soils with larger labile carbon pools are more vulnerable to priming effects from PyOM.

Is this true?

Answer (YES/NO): NO